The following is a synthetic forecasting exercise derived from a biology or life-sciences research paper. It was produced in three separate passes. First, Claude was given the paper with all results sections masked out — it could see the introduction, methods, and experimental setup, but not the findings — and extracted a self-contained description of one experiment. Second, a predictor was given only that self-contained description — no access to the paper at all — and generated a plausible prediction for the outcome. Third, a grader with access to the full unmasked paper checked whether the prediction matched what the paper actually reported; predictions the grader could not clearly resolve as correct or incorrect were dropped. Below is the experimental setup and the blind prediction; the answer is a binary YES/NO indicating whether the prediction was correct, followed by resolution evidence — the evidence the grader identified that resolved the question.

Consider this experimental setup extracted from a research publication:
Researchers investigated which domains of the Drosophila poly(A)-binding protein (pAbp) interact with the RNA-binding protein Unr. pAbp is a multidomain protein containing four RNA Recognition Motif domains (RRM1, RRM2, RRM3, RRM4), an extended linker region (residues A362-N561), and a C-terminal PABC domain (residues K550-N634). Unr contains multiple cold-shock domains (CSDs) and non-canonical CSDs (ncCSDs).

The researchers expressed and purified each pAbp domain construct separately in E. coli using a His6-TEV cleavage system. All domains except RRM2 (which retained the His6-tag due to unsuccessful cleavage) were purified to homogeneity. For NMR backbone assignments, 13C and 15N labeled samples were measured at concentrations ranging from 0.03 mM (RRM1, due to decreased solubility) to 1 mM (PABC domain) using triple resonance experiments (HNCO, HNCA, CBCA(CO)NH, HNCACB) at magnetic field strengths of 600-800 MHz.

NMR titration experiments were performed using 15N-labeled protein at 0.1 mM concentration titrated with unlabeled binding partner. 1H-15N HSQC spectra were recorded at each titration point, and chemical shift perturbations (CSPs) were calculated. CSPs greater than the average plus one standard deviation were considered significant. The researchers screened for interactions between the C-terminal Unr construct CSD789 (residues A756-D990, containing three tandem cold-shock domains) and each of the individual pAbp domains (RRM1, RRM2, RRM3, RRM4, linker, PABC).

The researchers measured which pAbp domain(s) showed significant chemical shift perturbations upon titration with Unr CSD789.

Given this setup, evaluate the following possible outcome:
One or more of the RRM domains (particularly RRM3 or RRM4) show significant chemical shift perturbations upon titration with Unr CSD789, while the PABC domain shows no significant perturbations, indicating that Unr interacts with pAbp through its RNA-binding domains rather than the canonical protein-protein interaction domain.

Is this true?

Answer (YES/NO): YES